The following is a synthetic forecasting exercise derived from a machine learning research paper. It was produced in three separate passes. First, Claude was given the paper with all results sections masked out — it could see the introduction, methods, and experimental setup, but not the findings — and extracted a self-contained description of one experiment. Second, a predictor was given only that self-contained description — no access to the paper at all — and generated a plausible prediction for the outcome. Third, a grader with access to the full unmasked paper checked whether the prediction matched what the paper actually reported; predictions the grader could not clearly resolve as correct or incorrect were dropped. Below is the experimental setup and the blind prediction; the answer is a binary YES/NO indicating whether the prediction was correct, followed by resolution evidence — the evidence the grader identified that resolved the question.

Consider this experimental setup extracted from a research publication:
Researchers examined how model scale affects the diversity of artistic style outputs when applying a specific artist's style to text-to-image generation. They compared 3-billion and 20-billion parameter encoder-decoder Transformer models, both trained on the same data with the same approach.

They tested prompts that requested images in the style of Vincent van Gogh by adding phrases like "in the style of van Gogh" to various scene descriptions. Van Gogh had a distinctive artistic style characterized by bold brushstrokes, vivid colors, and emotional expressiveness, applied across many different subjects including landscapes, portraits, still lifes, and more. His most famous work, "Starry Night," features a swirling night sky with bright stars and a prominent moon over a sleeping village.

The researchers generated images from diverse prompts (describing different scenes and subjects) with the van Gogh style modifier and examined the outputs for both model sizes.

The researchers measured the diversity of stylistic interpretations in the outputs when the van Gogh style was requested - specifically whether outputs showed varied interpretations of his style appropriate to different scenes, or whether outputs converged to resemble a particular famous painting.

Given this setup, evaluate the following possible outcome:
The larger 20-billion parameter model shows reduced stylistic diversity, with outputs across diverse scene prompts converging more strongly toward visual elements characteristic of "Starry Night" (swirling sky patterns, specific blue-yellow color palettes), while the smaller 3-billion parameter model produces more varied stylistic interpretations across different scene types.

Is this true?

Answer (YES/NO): YES